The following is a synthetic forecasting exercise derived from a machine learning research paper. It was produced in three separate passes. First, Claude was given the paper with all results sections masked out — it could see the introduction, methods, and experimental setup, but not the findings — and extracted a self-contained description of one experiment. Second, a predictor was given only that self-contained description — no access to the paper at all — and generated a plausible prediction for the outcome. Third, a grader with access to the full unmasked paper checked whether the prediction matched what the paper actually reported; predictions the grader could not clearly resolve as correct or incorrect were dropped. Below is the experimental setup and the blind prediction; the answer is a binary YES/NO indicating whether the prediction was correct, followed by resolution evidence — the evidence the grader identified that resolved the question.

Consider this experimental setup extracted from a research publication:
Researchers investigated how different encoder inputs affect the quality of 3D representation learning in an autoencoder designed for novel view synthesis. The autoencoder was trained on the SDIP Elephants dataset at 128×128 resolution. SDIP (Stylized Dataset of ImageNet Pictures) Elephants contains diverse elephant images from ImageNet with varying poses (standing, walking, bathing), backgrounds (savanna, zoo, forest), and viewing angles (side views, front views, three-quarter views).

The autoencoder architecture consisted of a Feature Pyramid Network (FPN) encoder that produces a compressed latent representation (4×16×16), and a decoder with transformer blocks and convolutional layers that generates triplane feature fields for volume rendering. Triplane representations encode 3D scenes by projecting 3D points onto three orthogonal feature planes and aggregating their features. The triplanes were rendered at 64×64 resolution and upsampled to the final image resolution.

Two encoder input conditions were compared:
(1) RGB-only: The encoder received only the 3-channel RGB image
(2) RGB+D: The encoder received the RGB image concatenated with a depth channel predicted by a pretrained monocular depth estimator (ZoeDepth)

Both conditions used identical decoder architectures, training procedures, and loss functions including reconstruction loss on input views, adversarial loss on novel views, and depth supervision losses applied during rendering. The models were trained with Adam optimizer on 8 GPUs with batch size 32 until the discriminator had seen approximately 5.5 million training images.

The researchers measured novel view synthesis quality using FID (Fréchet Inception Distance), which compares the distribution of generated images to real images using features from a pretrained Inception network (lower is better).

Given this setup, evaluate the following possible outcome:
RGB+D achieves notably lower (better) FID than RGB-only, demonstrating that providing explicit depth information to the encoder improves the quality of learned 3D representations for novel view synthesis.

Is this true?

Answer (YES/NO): NO